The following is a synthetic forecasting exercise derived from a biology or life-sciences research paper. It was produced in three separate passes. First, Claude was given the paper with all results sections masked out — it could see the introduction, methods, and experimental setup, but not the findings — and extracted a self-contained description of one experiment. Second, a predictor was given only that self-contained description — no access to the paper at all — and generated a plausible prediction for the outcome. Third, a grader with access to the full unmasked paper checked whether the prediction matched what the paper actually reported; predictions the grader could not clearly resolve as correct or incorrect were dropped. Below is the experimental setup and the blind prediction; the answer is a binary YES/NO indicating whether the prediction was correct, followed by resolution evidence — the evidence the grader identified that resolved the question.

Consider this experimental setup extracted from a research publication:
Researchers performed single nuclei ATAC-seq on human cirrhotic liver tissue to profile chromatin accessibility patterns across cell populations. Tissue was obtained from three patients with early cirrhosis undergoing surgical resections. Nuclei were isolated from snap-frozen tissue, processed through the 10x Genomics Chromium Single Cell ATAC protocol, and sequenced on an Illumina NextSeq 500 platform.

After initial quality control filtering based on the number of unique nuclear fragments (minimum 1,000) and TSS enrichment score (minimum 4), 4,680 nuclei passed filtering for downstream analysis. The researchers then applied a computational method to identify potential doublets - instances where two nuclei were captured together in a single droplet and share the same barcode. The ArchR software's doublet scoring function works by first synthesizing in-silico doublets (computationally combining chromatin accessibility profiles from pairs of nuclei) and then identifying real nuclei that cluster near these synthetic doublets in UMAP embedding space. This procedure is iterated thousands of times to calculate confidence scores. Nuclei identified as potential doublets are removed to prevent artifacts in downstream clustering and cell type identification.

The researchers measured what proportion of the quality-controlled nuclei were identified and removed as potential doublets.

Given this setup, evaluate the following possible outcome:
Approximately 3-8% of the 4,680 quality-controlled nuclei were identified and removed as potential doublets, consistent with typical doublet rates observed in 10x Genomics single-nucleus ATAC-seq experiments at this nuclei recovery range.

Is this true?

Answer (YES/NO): YES